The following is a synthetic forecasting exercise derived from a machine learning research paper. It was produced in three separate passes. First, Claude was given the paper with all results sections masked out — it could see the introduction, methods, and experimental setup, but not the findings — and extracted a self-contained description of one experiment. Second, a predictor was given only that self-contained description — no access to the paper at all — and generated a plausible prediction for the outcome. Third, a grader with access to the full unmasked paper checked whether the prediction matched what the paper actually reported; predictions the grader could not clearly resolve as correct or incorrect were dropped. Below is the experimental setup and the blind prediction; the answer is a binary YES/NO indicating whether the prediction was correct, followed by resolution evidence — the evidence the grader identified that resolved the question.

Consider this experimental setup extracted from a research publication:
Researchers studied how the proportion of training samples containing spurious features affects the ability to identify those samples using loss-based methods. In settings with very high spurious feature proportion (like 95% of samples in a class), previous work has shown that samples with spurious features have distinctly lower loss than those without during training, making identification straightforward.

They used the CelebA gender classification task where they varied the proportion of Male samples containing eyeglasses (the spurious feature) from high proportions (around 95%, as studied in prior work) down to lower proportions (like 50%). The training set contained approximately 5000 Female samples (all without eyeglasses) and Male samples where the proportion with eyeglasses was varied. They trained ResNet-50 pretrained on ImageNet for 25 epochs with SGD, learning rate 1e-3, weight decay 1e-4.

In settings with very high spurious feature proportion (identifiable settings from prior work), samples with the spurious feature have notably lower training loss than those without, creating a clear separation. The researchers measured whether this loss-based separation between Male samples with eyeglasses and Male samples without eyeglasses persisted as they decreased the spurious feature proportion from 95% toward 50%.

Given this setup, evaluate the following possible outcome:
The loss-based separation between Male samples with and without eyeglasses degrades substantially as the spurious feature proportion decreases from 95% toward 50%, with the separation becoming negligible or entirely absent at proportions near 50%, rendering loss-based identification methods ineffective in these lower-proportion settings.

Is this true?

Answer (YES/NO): YES